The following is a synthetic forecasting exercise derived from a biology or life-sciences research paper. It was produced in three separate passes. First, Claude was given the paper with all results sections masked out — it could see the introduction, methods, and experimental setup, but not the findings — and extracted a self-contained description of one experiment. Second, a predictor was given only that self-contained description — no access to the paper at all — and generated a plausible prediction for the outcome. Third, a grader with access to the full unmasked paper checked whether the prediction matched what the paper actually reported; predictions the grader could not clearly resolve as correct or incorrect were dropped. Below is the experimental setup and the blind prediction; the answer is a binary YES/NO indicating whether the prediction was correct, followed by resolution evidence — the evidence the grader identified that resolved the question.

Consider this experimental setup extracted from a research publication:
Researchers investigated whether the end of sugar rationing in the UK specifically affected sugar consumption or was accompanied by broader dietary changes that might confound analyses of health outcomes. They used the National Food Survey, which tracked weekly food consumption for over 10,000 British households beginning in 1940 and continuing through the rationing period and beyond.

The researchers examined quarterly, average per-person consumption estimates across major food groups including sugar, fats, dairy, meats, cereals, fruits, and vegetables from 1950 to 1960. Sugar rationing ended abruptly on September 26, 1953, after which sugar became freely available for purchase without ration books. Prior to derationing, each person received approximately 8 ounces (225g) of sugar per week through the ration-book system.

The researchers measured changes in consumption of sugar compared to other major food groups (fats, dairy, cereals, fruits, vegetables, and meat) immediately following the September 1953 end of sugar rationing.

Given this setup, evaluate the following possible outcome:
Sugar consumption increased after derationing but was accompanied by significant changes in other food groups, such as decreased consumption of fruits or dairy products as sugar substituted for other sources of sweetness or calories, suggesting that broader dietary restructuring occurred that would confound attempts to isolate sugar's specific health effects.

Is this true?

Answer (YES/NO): NO